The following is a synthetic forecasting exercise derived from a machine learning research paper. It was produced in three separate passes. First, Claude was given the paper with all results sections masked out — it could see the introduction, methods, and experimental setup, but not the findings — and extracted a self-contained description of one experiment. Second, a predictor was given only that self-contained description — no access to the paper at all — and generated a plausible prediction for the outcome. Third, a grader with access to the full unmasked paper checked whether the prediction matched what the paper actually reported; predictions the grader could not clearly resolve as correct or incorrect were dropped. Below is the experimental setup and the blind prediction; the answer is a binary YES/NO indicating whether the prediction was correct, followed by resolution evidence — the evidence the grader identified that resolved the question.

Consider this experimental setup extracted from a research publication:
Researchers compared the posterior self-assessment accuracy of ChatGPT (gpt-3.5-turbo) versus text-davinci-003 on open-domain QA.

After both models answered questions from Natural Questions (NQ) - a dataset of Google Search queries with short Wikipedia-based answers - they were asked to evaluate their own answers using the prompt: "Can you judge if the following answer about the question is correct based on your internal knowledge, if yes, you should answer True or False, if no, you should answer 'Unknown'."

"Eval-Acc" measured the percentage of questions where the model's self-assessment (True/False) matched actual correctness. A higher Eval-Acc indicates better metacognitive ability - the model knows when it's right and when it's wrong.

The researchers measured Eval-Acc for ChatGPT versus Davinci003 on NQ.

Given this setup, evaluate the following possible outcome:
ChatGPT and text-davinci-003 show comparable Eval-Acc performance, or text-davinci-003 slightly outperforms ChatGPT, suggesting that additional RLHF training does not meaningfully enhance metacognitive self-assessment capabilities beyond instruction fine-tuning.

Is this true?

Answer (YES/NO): NO